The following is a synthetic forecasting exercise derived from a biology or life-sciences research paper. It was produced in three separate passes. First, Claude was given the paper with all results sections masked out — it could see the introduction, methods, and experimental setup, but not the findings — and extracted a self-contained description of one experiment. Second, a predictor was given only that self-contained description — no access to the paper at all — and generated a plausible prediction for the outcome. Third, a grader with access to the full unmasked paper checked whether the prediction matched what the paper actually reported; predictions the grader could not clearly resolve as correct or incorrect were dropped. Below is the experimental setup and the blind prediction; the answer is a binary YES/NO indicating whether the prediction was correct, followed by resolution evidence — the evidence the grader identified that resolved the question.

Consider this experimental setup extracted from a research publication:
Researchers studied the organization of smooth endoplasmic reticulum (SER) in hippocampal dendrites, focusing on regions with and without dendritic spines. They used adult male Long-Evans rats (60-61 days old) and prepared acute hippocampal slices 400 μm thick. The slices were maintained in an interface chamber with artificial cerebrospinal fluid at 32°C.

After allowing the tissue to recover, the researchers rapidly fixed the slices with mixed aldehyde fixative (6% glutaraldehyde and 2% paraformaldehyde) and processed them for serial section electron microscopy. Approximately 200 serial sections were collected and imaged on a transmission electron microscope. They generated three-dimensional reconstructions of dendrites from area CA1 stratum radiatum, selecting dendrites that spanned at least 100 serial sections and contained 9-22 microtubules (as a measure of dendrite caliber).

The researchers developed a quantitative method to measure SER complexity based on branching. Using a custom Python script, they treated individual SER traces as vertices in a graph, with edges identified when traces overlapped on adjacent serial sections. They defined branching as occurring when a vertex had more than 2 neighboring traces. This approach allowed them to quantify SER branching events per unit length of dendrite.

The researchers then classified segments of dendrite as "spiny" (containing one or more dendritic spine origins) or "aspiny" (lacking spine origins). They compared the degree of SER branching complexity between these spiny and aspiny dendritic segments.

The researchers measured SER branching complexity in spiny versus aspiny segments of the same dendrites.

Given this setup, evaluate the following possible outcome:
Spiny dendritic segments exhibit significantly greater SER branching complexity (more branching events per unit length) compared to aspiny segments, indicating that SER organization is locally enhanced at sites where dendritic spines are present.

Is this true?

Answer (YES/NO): YES